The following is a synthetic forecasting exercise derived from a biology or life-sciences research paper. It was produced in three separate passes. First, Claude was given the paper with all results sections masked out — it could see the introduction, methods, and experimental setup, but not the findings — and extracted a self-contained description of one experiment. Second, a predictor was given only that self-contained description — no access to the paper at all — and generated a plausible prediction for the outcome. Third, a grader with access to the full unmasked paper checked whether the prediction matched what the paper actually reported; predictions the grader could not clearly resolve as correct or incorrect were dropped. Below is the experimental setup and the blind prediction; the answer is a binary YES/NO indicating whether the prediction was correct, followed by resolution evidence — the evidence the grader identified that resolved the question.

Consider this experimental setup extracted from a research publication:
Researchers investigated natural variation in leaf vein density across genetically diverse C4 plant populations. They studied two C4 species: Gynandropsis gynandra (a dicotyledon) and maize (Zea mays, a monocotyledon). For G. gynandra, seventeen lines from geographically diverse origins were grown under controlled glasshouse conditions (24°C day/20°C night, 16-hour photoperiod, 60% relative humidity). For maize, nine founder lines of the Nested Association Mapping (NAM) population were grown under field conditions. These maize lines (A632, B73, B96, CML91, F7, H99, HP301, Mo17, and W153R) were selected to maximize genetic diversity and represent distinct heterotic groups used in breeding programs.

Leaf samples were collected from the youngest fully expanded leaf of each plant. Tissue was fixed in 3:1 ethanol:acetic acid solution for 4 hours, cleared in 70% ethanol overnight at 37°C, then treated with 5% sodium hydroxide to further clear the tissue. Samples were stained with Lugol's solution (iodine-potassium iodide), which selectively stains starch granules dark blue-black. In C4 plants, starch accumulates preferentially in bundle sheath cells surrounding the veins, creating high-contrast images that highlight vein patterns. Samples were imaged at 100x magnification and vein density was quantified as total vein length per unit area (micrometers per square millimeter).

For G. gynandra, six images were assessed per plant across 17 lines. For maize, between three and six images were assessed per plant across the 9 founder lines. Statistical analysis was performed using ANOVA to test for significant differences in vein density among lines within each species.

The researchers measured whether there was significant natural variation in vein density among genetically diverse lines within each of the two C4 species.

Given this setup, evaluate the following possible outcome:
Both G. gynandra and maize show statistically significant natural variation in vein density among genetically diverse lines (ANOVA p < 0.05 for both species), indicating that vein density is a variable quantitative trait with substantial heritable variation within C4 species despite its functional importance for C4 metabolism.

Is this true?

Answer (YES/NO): NO